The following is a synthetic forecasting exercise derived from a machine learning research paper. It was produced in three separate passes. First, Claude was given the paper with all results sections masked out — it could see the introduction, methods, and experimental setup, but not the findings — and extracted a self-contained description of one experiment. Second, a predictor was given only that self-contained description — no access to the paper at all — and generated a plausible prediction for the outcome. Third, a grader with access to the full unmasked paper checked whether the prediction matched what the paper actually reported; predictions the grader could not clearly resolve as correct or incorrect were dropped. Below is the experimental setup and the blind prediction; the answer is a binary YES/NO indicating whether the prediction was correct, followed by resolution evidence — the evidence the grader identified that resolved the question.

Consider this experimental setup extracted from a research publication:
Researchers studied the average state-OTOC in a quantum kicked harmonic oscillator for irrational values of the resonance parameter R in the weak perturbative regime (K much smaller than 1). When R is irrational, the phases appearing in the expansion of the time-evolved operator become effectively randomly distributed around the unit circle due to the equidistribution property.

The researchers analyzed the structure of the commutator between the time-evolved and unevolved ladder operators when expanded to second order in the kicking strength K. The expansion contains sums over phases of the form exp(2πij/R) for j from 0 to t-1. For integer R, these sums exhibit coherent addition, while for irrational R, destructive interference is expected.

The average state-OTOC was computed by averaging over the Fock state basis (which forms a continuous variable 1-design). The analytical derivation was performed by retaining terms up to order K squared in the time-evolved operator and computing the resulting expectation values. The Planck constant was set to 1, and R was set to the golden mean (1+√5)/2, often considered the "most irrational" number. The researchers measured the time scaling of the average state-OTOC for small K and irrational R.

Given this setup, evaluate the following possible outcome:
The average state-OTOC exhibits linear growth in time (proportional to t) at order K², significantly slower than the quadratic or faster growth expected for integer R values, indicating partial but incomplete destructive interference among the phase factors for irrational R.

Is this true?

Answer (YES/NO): YES